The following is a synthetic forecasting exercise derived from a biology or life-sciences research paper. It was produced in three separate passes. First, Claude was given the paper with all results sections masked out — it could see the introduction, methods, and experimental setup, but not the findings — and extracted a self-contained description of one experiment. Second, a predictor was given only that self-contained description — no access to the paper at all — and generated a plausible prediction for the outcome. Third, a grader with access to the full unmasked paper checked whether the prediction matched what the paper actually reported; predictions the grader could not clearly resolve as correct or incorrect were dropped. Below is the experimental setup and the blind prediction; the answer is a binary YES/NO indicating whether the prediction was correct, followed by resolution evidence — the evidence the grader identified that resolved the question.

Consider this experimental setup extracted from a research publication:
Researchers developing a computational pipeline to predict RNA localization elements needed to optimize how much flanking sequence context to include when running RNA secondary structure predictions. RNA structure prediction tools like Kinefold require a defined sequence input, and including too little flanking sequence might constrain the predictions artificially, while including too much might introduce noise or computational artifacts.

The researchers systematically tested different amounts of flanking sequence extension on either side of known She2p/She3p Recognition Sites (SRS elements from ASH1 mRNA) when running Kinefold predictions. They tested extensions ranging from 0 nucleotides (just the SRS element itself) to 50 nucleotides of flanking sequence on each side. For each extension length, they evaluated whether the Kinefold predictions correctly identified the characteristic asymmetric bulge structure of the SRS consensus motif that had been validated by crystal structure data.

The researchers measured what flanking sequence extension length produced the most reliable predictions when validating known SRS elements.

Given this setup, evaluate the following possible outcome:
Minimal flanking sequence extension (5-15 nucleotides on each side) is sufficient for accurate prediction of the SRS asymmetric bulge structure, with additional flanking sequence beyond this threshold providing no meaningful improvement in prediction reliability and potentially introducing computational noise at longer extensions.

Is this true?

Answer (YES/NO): YES